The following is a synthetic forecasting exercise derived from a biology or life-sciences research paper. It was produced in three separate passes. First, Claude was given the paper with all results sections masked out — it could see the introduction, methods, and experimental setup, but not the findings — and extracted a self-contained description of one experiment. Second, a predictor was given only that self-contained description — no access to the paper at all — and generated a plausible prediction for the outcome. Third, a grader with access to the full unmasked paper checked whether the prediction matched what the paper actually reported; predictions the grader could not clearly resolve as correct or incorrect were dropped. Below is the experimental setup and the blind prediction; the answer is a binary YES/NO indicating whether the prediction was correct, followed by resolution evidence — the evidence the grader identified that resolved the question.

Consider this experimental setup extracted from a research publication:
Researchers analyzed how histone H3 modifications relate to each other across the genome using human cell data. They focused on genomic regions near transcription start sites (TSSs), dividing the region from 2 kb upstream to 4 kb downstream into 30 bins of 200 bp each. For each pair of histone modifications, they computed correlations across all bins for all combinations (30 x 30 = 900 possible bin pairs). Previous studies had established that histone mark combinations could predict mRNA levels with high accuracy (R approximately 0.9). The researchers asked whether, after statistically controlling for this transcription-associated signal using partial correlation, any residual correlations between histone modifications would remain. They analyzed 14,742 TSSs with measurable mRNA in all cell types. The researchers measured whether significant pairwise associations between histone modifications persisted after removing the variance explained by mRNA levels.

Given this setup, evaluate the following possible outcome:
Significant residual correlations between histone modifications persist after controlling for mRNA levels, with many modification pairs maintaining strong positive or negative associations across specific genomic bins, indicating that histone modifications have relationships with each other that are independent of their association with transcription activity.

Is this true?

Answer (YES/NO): YES